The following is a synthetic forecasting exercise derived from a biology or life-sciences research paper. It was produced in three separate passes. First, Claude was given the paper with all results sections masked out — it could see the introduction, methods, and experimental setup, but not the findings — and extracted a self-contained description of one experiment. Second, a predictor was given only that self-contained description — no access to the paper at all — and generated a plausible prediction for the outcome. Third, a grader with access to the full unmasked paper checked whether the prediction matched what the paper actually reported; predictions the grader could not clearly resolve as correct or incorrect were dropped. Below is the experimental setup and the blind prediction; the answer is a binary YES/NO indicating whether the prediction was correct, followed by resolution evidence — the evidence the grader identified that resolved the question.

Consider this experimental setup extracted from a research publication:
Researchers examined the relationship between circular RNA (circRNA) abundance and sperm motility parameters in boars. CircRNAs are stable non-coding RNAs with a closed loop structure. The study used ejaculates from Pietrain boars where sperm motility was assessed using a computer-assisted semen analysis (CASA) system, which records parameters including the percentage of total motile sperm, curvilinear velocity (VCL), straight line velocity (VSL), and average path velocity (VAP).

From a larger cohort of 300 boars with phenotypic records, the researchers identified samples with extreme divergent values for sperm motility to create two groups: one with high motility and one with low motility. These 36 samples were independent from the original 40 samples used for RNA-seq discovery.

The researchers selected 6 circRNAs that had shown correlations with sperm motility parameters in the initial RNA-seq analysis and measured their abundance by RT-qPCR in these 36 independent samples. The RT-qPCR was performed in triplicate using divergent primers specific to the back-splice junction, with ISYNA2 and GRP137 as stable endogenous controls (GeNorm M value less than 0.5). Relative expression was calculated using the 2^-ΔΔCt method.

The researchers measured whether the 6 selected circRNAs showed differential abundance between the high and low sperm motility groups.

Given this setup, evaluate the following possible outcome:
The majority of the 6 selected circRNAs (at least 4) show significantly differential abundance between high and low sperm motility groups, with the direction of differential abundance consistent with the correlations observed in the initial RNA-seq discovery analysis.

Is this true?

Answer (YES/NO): NO